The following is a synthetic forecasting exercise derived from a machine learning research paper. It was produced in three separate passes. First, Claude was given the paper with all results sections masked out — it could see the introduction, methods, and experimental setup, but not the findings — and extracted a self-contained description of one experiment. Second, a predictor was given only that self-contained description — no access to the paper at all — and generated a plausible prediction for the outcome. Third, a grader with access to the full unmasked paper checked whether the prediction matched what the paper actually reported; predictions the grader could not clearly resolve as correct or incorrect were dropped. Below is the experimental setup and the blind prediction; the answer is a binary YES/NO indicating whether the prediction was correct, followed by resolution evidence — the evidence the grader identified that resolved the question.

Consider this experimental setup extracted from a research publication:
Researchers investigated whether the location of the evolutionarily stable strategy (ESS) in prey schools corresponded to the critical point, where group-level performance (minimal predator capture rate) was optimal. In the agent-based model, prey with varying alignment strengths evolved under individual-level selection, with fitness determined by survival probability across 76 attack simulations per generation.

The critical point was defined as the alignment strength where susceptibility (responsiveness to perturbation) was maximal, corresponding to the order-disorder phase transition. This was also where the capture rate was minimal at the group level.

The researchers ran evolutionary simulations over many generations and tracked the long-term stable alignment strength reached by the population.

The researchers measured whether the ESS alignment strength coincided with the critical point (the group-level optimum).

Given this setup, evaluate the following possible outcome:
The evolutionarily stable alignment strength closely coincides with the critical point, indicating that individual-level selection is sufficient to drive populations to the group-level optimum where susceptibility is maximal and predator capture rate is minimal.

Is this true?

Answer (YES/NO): NO